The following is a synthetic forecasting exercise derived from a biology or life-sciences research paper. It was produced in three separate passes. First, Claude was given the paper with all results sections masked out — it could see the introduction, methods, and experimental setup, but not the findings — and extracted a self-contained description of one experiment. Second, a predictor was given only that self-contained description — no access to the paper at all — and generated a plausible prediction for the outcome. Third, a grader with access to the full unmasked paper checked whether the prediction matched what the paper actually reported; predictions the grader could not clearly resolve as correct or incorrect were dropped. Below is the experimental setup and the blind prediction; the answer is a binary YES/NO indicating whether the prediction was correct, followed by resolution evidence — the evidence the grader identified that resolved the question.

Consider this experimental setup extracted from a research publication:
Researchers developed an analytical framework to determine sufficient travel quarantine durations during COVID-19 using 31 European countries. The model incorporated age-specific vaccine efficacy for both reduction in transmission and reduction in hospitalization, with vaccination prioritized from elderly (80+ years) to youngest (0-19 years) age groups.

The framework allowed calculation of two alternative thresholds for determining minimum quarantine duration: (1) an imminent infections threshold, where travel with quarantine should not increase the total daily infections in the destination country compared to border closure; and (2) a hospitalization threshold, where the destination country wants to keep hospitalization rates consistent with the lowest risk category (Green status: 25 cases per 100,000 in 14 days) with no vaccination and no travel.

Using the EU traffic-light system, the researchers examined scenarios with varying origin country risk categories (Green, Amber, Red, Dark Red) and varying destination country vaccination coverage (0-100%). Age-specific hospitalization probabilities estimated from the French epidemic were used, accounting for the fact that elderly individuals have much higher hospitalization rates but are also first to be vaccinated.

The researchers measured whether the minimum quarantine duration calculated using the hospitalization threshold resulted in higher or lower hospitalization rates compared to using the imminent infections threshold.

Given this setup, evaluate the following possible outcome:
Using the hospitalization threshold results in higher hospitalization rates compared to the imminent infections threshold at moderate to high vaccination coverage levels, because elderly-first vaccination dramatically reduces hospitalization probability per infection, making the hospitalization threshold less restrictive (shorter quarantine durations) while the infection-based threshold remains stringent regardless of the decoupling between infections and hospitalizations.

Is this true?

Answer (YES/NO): NO